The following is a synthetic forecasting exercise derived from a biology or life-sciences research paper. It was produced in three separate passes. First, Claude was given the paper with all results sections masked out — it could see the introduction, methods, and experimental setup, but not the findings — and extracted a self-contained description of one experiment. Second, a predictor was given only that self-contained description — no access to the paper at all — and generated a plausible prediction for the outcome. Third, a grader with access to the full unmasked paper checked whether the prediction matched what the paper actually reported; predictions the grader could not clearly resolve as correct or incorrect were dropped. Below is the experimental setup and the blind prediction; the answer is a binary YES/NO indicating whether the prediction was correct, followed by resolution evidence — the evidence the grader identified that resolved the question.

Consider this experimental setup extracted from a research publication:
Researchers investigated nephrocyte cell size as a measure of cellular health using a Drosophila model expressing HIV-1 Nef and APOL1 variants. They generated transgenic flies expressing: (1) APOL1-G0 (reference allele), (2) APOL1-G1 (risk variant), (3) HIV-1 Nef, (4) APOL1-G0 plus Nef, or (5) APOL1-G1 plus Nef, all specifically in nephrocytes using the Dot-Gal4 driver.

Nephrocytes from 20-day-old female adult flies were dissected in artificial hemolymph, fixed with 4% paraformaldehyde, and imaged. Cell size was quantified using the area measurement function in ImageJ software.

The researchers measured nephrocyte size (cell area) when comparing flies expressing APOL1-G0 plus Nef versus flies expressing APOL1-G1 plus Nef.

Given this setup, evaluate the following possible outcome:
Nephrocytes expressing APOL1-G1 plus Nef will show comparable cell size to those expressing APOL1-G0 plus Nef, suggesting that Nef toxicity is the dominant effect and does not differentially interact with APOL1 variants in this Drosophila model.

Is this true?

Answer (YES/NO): NO